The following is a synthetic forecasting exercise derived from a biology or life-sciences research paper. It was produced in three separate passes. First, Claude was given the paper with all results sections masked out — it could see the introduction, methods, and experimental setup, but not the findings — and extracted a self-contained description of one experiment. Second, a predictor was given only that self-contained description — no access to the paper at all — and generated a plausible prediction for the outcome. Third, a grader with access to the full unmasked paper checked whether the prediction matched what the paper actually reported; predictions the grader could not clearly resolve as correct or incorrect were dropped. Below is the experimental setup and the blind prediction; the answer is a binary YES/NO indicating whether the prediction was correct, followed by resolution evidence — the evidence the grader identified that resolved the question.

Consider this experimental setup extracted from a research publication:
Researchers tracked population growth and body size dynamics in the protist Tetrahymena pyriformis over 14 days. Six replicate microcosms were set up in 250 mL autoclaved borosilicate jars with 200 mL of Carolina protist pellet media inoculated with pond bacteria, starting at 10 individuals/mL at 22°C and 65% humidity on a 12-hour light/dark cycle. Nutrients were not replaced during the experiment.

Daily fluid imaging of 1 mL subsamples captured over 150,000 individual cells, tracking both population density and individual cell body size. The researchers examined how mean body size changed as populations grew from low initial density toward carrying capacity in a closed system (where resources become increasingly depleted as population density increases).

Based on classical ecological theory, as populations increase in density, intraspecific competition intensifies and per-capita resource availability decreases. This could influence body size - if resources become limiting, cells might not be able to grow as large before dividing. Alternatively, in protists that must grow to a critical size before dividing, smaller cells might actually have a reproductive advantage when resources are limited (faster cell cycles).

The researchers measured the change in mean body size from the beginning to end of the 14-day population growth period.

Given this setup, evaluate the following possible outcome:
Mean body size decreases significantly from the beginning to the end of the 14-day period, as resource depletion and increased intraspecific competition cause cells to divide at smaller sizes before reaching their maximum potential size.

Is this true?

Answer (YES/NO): YES